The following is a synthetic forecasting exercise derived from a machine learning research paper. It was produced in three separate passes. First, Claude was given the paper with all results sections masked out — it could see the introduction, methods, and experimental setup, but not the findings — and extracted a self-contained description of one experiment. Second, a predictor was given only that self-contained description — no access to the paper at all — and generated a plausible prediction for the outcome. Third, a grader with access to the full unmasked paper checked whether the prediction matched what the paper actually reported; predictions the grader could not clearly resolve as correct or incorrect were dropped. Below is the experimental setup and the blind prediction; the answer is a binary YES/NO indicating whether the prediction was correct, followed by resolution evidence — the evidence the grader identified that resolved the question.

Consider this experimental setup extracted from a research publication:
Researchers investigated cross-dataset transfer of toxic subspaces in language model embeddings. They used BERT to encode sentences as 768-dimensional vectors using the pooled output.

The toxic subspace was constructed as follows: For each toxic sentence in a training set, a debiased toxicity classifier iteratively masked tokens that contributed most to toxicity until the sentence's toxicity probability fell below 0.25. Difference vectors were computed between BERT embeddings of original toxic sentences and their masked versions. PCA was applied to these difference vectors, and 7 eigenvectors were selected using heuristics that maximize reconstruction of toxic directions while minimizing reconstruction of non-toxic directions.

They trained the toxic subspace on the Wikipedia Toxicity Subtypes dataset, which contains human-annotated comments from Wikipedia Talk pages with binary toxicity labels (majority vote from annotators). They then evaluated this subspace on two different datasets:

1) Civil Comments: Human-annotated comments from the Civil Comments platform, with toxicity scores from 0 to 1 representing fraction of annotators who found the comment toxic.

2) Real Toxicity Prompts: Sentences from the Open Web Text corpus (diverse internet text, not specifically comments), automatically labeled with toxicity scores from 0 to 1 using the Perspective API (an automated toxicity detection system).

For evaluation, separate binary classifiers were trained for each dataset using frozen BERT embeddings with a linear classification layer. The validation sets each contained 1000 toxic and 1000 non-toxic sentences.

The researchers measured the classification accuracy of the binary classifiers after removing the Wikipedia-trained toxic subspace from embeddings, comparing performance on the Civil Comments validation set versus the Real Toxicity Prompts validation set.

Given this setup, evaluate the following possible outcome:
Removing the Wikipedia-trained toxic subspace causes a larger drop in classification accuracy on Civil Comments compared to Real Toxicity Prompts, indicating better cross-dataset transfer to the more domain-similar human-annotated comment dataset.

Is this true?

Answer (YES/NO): NO